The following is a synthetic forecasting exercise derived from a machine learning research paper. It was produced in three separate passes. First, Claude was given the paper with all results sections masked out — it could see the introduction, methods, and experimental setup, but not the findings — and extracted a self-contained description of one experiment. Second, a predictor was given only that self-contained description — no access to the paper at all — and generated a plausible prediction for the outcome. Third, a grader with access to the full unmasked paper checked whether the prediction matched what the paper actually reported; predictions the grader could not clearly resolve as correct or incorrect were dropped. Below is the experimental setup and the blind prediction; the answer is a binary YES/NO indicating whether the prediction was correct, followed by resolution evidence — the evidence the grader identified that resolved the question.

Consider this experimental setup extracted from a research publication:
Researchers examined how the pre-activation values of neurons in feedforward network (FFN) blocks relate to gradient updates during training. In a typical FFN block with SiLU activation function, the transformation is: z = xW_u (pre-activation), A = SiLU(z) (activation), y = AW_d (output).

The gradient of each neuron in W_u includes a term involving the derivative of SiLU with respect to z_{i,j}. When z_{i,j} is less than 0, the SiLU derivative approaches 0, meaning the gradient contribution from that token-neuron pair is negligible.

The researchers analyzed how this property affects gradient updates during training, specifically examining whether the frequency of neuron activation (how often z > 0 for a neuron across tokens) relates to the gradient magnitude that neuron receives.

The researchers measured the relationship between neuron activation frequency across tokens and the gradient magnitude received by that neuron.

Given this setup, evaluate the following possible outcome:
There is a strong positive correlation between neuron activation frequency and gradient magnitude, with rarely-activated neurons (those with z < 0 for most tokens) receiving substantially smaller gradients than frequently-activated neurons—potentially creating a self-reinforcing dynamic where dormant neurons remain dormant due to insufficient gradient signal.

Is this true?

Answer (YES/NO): NO